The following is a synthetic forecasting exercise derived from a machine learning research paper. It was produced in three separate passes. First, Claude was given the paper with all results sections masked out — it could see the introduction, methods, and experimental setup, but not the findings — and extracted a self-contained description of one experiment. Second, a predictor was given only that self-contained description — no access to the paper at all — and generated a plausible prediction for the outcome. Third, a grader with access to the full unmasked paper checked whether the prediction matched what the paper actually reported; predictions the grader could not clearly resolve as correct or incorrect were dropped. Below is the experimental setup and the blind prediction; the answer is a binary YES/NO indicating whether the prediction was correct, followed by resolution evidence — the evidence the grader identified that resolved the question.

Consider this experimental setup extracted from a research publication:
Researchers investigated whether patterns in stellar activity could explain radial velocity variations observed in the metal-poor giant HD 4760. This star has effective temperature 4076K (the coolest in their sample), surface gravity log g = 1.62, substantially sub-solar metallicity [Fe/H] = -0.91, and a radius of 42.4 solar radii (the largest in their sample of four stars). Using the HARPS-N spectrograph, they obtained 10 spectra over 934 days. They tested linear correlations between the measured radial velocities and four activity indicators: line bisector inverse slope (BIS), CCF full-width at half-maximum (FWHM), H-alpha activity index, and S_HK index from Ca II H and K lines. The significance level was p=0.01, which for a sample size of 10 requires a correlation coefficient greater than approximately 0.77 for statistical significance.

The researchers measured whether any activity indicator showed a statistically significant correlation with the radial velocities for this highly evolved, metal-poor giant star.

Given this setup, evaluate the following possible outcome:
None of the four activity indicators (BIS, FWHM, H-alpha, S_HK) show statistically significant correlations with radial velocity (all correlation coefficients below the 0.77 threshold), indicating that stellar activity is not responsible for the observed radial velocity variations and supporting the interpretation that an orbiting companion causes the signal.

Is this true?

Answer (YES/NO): YES